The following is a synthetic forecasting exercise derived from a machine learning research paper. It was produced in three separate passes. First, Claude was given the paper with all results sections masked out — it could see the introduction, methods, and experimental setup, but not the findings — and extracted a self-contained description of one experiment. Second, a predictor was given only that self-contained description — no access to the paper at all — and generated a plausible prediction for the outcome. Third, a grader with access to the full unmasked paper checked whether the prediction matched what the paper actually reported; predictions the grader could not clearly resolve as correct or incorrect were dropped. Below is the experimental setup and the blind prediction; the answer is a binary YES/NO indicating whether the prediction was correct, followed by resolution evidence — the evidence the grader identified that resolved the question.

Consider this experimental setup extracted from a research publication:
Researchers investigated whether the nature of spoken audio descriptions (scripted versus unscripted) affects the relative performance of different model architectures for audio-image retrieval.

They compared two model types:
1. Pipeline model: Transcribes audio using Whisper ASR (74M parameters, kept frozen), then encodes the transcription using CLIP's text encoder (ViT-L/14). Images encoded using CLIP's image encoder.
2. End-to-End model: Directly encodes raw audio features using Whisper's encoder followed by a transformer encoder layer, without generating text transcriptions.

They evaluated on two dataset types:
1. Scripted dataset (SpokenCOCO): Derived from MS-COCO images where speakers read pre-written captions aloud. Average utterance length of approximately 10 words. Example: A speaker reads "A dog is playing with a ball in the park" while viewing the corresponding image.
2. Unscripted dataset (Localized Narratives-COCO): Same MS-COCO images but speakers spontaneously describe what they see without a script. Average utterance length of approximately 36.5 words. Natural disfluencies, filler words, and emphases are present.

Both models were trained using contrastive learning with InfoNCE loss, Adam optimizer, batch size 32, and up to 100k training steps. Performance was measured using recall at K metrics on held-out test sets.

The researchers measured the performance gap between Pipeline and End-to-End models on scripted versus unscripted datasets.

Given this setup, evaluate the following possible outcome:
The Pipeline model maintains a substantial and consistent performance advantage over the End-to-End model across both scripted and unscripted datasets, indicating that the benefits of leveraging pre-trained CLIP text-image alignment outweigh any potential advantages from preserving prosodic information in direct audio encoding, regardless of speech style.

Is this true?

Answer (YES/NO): NO